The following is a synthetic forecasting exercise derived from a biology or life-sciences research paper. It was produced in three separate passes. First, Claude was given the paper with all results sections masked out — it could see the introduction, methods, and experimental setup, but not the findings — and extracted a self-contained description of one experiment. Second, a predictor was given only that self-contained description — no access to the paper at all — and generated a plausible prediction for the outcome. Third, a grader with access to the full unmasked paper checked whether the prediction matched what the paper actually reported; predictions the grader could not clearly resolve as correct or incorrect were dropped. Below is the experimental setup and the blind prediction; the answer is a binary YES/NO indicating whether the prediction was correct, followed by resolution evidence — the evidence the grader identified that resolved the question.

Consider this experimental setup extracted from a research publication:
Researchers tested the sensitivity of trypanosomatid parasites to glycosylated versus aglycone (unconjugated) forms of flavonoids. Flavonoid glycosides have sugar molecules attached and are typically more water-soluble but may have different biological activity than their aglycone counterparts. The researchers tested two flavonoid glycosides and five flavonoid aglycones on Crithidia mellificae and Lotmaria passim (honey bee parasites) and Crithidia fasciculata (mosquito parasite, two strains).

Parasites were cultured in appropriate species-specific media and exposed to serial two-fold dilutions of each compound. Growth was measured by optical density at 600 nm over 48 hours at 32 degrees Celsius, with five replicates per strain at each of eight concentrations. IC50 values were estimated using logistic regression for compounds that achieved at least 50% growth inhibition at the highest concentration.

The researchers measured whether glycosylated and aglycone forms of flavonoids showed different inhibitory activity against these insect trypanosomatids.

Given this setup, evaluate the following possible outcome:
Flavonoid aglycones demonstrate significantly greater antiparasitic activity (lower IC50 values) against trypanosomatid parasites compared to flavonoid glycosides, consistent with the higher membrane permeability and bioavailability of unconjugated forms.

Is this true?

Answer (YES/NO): NO